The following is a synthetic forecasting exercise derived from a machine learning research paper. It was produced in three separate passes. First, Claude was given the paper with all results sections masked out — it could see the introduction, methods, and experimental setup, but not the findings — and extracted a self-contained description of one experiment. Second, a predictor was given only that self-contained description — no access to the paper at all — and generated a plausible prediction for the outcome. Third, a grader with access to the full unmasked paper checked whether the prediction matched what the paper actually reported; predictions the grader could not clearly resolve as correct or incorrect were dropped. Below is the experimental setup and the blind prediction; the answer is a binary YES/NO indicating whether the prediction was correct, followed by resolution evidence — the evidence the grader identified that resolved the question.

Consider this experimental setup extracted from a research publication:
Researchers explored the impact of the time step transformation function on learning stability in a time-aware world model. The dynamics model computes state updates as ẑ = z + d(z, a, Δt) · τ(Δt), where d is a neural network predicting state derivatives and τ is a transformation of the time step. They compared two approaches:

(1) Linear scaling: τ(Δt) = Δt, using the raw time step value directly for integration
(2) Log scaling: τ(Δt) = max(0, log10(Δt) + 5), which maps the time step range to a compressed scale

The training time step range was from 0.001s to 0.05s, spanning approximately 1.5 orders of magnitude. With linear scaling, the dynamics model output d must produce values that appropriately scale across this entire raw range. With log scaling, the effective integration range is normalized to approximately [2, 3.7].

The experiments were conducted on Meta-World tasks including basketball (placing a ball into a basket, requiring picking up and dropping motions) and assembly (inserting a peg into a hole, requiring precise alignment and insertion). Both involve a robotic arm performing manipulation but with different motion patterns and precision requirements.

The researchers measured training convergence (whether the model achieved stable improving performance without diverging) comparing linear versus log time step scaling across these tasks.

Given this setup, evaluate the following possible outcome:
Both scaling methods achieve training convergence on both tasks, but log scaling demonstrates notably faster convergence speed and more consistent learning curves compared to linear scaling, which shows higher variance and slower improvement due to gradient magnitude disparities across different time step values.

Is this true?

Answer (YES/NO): NO